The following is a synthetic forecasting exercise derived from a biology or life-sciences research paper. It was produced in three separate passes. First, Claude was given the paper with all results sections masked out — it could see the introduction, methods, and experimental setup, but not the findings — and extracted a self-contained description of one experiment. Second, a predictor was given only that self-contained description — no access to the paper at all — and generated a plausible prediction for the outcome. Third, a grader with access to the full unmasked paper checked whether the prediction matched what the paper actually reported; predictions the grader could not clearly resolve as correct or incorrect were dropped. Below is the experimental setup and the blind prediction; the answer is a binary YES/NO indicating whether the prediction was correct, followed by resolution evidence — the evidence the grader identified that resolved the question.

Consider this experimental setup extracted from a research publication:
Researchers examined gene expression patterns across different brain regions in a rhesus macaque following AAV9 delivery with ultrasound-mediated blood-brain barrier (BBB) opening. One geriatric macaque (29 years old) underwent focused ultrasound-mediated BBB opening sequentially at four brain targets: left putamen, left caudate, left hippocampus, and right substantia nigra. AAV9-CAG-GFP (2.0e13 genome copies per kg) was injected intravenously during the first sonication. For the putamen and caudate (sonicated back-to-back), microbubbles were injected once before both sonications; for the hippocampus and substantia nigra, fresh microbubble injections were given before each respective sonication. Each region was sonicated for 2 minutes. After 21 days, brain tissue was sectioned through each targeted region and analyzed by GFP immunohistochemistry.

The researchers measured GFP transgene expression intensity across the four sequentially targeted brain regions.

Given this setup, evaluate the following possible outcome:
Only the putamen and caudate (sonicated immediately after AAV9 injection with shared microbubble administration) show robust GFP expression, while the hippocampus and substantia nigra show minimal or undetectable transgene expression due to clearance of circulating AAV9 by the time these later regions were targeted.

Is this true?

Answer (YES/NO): NO